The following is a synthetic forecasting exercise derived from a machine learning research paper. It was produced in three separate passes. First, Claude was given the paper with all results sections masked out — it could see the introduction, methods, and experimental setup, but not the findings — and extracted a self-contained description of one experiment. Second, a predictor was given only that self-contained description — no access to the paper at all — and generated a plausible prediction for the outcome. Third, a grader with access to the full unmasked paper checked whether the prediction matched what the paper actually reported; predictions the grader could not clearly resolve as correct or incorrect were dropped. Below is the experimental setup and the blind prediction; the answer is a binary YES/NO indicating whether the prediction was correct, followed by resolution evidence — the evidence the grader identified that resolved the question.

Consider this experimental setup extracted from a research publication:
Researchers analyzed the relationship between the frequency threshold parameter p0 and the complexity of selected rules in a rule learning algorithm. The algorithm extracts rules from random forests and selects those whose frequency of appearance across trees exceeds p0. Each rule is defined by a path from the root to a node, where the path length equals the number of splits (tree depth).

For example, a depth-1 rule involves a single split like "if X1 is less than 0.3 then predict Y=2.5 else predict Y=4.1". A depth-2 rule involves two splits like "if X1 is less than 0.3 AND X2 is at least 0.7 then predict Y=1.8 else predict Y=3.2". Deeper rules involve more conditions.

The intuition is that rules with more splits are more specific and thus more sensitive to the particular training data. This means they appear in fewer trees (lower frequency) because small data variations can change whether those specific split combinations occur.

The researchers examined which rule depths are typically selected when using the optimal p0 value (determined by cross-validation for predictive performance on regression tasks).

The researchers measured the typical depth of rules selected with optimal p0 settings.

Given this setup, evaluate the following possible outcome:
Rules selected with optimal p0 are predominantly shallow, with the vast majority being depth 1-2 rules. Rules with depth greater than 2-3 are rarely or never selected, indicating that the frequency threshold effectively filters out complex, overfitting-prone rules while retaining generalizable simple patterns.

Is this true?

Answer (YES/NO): YES